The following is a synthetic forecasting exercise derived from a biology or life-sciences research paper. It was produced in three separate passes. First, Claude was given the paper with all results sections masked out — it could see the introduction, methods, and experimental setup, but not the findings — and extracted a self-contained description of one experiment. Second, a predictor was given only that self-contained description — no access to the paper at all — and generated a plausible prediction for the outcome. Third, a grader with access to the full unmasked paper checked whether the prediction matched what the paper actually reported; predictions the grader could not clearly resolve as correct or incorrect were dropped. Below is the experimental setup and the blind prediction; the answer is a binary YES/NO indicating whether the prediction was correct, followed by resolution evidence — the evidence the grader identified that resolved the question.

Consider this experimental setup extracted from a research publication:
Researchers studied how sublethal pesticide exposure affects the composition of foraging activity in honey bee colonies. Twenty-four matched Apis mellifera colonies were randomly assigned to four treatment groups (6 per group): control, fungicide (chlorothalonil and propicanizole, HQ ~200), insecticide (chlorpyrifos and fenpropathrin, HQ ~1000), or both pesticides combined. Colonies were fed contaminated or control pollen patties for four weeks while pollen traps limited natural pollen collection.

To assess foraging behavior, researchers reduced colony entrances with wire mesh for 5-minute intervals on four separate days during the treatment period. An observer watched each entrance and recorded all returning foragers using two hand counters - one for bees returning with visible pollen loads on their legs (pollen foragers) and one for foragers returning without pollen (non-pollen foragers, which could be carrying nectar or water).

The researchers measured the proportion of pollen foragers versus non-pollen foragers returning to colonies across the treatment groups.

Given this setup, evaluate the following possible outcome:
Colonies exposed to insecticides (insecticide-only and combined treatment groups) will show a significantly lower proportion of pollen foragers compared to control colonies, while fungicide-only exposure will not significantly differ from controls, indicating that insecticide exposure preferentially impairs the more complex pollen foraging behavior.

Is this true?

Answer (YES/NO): NO